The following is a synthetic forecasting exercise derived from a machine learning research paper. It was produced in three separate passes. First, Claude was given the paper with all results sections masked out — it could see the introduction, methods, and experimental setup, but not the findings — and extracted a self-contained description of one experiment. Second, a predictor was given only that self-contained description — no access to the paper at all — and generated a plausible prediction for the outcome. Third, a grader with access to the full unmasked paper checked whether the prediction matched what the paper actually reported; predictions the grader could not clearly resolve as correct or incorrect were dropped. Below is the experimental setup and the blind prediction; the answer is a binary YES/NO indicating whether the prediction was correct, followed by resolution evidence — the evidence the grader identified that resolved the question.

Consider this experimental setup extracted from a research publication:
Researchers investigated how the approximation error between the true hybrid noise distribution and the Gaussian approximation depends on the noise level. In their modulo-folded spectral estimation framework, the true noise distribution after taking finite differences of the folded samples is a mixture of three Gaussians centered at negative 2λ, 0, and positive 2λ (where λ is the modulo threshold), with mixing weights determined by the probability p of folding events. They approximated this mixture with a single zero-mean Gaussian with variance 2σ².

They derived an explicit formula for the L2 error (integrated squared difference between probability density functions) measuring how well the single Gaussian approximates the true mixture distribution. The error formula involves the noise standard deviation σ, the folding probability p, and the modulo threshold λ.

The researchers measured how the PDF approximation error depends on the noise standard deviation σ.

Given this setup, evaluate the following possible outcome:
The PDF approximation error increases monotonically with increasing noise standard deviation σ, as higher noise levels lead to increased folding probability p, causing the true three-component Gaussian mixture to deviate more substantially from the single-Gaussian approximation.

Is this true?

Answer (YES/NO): NO